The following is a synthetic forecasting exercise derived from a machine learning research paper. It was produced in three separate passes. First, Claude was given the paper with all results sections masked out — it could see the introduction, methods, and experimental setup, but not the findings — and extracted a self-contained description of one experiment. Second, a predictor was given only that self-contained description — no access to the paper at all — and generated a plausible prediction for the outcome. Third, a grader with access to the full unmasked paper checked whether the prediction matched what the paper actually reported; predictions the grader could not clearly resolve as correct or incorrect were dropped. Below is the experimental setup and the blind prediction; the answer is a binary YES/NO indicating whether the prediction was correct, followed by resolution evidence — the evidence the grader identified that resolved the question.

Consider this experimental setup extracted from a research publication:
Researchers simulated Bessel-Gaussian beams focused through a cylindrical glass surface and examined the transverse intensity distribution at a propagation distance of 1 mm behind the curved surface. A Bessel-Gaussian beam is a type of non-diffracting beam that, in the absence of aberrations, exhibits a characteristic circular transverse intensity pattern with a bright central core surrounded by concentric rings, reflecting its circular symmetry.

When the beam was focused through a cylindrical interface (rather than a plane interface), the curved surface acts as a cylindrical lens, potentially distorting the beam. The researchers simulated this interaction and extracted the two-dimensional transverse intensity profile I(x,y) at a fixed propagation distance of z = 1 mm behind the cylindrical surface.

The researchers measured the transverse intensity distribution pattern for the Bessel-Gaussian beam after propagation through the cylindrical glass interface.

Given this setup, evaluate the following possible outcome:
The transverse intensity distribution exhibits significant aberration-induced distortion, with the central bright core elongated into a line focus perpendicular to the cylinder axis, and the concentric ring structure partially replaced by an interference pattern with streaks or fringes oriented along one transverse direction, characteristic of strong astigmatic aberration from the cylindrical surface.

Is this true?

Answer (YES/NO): NO